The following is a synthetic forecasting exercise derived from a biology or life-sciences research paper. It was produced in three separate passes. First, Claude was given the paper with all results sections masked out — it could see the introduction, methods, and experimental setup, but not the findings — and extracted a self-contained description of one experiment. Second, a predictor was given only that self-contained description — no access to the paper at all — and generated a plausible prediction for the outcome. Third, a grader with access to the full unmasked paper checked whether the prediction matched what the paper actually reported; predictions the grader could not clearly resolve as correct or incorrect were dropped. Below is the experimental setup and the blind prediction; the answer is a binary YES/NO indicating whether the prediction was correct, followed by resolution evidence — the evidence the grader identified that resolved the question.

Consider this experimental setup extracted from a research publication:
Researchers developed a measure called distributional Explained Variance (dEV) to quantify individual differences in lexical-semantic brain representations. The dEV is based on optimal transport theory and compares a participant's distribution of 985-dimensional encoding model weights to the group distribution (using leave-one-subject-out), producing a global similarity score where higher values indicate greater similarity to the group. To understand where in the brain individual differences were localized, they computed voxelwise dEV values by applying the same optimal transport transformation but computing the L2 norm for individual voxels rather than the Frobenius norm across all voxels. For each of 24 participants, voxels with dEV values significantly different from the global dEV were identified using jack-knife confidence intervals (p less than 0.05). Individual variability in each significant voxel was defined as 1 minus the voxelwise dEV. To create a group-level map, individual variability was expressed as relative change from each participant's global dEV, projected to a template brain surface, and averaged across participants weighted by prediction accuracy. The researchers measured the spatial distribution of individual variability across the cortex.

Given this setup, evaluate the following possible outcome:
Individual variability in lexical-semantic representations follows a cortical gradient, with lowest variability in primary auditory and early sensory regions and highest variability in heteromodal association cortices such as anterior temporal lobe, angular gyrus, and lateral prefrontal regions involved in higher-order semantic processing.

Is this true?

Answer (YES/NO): NO